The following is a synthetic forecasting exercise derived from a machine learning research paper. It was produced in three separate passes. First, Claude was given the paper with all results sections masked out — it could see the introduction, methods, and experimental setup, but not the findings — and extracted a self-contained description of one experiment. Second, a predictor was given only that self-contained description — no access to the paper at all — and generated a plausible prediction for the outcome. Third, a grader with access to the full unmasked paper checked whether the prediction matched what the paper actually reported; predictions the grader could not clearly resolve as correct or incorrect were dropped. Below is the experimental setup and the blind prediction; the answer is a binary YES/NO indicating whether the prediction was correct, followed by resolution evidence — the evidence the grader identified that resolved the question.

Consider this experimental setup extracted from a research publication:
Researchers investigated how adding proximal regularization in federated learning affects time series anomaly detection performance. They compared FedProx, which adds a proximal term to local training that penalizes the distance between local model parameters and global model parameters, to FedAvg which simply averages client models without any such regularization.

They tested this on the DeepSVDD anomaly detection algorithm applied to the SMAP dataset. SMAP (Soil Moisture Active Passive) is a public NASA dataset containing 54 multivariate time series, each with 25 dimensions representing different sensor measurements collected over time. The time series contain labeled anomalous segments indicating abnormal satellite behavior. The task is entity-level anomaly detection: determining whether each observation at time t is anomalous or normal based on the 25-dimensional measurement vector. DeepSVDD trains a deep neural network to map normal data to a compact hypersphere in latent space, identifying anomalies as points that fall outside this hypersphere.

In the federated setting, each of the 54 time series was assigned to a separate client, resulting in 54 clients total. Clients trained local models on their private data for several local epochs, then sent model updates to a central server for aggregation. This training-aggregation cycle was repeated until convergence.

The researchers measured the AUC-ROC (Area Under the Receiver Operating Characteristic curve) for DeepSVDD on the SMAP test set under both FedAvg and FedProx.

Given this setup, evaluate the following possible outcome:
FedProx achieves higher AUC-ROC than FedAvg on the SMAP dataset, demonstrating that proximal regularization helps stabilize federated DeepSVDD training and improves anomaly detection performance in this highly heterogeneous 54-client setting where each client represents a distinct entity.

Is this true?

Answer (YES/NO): NO